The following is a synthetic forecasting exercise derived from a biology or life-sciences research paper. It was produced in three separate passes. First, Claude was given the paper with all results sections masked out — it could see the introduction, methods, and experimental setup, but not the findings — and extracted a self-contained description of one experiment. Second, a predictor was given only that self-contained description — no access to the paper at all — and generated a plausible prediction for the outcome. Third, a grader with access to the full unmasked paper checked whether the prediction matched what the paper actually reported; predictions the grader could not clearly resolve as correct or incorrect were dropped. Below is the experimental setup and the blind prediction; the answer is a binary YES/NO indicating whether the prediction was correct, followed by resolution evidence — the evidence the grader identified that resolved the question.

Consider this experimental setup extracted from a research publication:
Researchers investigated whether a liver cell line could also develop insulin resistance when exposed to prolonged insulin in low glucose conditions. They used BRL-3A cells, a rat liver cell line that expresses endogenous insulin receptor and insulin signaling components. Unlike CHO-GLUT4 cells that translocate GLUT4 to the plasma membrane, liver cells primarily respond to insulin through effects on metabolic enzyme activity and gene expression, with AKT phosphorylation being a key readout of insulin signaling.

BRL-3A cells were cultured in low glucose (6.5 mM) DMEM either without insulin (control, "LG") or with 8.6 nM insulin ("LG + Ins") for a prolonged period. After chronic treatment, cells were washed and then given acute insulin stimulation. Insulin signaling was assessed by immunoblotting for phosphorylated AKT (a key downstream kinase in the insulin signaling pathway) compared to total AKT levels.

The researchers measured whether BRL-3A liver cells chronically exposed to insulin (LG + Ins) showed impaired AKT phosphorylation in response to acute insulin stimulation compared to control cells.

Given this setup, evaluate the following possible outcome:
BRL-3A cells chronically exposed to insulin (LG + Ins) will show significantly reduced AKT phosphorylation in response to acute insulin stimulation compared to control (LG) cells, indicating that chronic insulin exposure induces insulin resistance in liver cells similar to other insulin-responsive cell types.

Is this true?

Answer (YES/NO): YES